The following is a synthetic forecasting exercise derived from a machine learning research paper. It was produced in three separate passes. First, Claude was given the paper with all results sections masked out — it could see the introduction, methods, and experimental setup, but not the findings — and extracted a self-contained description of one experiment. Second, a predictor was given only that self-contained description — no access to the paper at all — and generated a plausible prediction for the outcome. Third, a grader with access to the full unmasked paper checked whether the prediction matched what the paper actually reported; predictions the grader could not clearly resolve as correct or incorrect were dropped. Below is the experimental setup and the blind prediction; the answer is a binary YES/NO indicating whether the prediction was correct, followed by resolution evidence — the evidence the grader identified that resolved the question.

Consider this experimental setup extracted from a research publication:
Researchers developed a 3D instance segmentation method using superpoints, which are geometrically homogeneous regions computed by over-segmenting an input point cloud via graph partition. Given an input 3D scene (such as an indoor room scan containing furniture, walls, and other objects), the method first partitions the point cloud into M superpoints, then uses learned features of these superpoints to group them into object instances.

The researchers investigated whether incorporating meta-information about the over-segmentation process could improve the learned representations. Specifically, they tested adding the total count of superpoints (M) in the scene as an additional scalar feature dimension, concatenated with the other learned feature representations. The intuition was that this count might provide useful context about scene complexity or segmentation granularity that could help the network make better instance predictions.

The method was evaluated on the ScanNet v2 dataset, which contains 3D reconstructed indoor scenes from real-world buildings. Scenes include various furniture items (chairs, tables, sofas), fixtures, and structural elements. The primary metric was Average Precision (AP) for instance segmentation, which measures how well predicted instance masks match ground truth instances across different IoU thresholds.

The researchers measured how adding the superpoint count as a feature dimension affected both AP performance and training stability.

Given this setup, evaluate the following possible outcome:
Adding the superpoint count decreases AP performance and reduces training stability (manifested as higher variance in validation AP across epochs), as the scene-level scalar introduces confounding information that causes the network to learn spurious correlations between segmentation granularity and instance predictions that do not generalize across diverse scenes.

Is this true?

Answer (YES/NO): NO